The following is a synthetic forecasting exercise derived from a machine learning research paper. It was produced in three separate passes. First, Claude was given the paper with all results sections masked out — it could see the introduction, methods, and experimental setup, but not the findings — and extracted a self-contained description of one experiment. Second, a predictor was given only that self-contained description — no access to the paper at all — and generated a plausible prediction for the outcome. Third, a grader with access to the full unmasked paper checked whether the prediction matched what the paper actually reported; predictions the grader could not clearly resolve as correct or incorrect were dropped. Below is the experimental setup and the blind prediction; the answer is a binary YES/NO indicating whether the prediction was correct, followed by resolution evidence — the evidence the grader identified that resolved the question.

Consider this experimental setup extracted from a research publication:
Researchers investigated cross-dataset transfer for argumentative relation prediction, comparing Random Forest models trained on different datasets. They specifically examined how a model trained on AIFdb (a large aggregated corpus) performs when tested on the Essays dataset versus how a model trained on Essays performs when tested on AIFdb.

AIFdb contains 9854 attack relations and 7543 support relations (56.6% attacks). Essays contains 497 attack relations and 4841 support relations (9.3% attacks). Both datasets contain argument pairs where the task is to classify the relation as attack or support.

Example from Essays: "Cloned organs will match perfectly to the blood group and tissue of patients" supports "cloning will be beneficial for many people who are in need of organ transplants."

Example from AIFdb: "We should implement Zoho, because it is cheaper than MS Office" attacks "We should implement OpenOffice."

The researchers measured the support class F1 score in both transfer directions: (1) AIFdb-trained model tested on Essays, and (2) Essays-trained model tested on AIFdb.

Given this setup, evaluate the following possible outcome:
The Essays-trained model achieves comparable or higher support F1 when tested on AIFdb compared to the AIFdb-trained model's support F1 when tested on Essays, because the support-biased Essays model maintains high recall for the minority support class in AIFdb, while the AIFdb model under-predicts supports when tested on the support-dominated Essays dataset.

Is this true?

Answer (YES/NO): YES